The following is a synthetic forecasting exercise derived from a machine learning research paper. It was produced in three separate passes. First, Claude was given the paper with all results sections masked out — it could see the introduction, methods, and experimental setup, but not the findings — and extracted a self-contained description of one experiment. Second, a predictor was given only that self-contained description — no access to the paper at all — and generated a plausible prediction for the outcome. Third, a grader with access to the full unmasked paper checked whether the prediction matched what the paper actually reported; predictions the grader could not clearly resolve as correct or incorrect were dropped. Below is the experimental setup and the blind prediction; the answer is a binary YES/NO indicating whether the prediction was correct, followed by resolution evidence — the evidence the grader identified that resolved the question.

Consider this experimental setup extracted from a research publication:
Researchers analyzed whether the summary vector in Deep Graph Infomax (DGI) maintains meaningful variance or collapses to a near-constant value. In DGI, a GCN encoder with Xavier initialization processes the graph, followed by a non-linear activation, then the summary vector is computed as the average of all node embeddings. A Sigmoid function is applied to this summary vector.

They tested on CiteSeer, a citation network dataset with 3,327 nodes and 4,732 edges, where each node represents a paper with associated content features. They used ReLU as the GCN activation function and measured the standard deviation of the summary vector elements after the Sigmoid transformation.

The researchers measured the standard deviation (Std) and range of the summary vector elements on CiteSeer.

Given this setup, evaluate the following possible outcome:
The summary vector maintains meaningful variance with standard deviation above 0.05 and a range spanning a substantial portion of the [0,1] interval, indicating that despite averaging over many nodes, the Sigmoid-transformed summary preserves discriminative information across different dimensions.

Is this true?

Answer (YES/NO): NO